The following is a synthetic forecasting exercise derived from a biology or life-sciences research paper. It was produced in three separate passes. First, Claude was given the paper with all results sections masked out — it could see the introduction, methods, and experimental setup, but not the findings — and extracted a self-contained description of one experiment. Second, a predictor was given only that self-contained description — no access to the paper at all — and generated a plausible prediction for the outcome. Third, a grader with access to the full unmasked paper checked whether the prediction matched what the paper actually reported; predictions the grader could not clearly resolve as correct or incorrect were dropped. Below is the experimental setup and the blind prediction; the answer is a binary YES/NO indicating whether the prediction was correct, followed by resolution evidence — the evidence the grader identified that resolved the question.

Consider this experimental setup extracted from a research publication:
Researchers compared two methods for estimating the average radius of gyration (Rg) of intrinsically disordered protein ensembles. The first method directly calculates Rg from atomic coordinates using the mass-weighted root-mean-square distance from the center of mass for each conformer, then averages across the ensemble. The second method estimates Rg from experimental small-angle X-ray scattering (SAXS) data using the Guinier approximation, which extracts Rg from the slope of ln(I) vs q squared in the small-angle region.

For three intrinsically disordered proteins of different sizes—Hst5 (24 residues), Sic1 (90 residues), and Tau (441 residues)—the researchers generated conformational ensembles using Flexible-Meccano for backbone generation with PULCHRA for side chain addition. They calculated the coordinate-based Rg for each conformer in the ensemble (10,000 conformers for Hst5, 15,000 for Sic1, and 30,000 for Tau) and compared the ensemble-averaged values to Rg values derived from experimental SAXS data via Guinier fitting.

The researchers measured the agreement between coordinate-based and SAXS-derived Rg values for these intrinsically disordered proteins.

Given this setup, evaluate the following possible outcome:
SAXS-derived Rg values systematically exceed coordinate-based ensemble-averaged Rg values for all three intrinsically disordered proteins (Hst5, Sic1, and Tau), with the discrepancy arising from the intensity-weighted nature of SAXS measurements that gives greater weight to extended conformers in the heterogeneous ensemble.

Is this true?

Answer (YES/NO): NO